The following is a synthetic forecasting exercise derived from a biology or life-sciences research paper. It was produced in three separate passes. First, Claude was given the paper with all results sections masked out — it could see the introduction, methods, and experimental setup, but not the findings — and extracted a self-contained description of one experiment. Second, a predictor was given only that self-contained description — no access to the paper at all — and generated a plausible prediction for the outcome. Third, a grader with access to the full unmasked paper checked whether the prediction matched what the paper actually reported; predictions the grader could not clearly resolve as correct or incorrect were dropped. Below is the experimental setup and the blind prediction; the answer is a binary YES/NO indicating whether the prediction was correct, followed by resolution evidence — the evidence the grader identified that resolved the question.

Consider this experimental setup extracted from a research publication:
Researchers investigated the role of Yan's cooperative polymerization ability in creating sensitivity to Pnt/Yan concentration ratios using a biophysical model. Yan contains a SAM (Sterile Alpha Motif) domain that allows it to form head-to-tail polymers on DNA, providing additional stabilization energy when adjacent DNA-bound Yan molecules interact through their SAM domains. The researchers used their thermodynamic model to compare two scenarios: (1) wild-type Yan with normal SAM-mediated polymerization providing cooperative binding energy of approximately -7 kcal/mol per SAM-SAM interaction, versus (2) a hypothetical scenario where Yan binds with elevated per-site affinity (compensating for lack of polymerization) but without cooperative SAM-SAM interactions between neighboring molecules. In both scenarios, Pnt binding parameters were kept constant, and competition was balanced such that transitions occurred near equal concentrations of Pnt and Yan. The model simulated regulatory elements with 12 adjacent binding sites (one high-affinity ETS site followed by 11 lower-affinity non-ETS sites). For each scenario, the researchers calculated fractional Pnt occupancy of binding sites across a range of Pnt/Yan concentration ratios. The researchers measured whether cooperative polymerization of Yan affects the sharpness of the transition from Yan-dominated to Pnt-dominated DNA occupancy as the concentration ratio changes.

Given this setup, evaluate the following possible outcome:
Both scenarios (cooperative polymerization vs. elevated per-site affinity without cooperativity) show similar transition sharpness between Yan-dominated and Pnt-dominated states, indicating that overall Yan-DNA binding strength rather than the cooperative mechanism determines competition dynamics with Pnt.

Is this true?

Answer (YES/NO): NO